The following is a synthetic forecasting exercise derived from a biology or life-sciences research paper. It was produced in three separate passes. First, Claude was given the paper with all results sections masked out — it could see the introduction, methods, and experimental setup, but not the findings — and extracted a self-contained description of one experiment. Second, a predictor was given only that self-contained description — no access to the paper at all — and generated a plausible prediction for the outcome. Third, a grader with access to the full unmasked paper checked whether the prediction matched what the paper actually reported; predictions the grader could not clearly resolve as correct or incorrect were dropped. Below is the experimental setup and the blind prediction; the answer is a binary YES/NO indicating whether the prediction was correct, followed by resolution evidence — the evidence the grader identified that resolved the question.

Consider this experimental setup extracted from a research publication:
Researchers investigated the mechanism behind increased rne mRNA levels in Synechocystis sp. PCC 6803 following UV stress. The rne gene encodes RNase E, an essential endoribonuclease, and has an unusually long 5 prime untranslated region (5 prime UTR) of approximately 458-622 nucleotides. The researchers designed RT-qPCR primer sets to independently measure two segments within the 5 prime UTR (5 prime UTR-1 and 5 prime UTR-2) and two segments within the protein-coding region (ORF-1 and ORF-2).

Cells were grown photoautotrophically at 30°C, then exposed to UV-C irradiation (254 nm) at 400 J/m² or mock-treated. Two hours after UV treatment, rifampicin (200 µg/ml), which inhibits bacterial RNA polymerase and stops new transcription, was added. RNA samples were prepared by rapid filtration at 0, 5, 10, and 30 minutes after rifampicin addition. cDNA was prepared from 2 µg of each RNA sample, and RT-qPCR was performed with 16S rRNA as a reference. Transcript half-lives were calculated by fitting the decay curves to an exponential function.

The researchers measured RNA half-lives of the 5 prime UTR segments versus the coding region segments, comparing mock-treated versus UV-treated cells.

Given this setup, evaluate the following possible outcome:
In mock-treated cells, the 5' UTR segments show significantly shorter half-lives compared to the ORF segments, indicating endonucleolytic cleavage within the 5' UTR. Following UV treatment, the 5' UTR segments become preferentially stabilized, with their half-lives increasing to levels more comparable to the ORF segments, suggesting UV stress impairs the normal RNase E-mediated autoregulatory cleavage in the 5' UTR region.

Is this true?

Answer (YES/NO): YES